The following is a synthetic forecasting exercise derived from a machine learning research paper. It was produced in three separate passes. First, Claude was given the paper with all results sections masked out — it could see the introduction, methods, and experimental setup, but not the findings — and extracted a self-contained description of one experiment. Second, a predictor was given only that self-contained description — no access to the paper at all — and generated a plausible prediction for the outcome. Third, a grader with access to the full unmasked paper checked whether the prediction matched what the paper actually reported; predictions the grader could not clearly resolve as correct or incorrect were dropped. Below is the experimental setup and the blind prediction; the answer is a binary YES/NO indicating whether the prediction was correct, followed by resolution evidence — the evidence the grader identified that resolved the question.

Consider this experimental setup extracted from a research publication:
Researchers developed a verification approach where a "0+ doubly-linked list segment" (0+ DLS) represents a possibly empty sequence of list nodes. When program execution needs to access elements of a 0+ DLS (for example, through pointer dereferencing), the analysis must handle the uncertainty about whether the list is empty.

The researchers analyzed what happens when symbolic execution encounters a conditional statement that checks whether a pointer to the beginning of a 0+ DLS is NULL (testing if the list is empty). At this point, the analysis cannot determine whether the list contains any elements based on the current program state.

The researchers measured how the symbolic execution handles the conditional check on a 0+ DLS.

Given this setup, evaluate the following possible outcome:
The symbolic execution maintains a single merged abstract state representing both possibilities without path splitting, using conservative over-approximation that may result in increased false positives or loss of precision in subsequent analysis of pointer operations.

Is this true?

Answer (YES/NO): NO